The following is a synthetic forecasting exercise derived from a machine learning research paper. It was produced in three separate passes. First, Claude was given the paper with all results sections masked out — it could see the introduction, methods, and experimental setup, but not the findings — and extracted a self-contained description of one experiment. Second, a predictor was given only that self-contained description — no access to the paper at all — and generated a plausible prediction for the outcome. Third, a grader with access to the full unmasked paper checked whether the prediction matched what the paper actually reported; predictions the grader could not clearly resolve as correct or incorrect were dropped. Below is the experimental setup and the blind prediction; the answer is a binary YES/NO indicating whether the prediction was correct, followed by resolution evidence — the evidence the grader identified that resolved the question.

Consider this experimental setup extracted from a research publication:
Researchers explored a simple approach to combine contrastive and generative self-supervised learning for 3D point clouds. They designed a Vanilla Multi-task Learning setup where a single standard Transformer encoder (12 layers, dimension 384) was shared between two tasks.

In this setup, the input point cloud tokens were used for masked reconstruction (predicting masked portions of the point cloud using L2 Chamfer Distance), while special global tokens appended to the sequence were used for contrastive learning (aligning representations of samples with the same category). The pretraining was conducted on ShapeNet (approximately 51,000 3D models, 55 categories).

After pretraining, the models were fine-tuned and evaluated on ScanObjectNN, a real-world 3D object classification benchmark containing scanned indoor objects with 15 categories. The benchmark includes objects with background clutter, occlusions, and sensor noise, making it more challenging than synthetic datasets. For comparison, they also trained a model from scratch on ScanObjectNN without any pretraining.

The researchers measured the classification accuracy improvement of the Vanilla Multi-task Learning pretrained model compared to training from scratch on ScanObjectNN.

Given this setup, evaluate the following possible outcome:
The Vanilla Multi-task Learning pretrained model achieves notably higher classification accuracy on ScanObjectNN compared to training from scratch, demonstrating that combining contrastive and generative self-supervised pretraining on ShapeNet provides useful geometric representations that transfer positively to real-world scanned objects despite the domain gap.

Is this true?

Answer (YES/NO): NO